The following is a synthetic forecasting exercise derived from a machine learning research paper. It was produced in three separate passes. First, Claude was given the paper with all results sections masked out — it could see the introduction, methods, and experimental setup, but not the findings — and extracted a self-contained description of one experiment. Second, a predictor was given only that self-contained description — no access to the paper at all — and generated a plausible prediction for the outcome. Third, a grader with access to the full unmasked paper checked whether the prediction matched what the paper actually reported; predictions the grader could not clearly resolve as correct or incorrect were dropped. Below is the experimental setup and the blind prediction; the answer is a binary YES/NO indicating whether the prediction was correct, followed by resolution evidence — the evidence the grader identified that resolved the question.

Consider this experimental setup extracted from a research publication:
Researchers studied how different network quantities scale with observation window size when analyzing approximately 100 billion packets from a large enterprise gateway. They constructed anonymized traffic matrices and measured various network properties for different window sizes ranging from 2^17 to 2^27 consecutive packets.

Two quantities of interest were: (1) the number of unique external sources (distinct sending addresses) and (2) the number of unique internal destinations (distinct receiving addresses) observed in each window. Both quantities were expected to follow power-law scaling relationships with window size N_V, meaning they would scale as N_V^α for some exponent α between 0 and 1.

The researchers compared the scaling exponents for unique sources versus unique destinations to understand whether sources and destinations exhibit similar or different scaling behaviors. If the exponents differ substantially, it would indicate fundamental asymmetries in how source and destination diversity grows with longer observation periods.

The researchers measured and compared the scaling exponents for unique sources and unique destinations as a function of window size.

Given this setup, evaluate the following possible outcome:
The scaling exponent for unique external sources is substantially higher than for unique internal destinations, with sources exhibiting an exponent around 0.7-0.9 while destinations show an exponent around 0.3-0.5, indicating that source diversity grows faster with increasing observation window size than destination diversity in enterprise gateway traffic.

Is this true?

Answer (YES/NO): NO